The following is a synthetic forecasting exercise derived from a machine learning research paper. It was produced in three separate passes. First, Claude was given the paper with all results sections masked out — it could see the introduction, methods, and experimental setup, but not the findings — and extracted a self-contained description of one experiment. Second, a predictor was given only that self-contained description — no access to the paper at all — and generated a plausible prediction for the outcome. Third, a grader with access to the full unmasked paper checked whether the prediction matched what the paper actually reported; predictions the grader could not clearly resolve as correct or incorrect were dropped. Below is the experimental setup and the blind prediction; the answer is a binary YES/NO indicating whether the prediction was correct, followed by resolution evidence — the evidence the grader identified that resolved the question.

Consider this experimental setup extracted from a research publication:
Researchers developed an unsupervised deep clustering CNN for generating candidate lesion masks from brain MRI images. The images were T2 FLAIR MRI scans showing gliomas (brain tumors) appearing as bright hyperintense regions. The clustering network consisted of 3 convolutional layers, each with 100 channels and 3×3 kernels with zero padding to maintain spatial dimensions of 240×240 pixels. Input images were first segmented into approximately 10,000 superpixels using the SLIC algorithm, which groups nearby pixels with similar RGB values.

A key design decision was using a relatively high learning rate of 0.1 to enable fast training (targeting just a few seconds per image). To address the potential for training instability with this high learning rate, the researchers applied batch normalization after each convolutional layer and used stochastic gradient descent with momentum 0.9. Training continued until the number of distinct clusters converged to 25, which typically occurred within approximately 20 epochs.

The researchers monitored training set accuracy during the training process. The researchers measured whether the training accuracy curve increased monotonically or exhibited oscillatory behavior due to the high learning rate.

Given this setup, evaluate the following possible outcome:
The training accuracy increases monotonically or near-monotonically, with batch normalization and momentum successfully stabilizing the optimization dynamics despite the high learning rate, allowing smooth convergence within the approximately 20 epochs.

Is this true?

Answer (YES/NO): YES